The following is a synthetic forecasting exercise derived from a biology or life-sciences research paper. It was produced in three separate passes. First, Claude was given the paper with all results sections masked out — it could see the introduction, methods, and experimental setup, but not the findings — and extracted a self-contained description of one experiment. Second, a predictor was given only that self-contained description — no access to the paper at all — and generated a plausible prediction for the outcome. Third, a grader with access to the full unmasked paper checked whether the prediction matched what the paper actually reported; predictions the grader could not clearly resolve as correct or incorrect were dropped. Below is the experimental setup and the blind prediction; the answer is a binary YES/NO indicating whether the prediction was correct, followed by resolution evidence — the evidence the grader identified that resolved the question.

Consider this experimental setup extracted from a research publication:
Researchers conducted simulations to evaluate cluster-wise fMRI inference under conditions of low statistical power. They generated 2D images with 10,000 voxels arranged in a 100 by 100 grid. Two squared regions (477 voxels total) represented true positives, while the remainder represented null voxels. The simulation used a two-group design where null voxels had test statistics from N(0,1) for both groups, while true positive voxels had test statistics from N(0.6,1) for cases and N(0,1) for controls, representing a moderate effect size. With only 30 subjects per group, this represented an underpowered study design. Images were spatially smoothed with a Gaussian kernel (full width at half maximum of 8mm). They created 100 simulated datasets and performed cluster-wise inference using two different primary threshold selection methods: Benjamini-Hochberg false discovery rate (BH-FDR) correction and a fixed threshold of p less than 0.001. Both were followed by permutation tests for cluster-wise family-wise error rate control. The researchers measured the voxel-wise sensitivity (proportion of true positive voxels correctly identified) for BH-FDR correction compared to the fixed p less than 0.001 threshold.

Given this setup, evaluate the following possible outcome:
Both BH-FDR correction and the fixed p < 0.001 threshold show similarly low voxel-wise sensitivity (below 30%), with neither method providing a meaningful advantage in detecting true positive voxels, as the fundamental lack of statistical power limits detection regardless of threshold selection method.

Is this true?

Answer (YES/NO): NO